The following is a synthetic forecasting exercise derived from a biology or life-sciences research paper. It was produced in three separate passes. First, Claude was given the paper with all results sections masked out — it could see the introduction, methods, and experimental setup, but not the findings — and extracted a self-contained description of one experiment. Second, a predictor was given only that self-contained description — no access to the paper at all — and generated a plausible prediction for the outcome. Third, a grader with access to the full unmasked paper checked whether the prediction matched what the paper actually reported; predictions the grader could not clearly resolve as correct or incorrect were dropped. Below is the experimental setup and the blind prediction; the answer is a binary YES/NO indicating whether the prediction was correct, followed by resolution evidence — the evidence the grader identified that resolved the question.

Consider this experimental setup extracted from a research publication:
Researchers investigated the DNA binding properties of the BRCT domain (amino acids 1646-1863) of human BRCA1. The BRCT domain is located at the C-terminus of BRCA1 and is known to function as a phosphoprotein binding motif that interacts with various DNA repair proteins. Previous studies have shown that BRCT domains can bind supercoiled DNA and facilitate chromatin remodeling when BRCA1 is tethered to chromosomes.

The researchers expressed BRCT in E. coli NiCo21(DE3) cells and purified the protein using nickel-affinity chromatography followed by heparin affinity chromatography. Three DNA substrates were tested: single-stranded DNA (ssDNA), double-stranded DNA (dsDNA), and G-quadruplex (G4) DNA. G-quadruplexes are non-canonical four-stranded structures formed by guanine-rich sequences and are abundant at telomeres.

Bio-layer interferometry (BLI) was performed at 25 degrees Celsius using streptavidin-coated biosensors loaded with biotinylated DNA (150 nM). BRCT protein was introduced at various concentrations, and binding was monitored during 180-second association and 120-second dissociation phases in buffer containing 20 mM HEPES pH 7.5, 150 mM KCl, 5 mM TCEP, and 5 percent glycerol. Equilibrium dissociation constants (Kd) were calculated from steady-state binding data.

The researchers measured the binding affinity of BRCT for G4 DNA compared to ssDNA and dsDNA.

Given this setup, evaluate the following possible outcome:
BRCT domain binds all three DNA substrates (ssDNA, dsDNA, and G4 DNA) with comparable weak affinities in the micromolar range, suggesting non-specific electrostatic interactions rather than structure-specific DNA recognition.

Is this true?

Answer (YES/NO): NO